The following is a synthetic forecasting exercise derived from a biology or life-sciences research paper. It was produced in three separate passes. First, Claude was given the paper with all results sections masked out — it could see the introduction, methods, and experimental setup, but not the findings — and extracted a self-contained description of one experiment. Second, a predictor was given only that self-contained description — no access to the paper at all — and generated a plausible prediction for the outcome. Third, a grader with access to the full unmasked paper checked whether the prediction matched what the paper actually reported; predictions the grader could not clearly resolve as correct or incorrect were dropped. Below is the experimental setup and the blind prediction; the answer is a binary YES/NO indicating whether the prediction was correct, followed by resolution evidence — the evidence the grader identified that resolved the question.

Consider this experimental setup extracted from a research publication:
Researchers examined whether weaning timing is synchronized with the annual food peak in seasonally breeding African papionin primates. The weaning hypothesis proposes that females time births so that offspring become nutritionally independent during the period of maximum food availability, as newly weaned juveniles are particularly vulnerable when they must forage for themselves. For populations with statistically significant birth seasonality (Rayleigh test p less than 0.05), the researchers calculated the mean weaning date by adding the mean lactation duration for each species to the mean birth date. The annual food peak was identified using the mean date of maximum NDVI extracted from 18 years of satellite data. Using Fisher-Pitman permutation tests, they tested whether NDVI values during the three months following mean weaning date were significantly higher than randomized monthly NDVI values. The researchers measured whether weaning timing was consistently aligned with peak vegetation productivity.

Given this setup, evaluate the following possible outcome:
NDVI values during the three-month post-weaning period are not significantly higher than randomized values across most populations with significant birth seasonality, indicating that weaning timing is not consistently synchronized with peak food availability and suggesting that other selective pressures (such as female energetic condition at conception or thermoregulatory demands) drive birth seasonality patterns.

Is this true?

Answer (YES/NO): YES